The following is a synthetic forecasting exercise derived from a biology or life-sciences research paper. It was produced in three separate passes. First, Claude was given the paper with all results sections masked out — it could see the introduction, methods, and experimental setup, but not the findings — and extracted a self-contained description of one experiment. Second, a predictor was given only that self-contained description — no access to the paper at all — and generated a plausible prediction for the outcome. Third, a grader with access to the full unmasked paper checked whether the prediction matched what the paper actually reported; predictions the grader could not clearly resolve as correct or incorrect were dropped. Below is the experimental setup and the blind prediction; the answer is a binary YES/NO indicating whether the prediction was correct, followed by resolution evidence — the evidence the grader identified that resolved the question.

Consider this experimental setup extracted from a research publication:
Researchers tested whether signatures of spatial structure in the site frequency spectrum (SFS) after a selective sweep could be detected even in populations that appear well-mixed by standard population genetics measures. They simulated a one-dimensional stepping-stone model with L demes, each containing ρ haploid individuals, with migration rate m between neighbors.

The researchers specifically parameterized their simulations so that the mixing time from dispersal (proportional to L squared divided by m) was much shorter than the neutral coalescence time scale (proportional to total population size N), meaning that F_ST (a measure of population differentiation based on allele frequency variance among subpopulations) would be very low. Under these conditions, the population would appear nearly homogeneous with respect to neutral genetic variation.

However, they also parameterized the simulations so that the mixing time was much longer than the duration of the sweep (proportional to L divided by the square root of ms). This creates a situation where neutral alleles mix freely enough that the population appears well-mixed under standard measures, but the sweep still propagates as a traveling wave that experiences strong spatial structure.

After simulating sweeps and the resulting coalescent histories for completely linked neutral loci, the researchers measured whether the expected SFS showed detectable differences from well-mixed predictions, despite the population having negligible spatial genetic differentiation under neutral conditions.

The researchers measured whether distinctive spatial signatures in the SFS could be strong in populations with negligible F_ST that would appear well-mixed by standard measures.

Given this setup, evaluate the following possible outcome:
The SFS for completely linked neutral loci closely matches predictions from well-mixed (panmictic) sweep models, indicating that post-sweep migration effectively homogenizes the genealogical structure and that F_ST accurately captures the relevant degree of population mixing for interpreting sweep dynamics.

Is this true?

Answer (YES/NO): NO